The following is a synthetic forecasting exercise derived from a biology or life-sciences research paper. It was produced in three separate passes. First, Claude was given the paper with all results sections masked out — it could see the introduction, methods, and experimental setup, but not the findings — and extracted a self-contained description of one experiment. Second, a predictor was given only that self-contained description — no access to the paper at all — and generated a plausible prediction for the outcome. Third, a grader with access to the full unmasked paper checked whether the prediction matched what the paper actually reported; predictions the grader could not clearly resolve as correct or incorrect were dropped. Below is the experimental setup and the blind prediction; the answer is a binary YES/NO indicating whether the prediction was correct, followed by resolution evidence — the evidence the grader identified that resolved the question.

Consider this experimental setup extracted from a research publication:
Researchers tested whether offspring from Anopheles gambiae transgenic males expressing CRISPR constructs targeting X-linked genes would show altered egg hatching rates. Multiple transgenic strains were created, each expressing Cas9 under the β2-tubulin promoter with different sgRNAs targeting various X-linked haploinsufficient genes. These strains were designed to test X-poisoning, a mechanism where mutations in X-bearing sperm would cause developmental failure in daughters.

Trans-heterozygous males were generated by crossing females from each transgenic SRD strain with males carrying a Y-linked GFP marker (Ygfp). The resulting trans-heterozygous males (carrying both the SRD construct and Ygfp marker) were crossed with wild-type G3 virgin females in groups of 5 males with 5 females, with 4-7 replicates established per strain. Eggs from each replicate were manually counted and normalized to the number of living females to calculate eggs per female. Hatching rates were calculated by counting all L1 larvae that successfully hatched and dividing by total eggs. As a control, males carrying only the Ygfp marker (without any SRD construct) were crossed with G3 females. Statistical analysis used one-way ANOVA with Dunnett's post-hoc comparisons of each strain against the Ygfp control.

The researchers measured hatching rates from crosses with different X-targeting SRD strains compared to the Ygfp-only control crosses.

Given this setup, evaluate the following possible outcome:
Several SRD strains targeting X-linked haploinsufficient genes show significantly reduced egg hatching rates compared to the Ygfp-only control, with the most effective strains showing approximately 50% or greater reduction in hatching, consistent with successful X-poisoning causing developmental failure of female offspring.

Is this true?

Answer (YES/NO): NO